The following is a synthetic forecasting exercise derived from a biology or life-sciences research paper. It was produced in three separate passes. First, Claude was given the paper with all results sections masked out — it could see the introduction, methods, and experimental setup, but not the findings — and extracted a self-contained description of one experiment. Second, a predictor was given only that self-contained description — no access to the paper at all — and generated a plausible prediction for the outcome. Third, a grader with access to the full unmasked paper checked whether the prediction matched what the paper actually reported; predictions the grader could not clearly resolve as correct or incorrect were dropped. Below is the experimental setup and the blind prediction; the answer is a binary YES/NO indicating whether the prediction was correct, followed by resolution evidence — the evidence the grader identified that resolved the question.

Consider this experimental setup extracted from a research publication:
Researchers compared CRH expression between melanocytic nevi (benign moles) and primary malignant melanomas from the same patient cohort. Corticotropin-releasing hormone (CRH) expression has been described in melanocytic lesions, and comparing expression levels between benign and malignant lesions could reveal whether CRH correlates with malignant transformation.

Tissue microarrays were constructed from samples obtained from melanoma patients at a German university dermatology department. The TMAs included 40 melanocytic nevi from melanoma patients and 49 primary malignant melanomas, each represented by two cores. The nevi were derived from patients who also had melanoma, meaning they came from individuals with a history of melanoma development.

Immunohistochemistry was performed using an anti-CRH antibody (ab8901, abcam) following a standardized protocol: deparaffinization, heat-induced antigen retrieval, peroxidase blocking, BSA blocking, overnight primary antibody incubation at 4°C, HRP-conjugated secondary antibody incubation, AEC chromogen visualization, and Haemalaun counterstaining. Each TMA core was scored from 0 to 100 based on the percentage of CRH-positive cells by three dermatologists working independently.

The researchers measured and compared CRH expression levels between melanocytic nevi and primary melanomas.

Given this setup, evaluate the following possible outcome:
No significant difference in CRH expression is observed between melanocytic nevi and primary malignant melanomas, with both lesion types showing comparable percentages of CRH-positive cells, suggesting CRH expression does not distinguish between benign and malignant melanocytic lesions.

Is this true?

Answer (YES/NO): NO